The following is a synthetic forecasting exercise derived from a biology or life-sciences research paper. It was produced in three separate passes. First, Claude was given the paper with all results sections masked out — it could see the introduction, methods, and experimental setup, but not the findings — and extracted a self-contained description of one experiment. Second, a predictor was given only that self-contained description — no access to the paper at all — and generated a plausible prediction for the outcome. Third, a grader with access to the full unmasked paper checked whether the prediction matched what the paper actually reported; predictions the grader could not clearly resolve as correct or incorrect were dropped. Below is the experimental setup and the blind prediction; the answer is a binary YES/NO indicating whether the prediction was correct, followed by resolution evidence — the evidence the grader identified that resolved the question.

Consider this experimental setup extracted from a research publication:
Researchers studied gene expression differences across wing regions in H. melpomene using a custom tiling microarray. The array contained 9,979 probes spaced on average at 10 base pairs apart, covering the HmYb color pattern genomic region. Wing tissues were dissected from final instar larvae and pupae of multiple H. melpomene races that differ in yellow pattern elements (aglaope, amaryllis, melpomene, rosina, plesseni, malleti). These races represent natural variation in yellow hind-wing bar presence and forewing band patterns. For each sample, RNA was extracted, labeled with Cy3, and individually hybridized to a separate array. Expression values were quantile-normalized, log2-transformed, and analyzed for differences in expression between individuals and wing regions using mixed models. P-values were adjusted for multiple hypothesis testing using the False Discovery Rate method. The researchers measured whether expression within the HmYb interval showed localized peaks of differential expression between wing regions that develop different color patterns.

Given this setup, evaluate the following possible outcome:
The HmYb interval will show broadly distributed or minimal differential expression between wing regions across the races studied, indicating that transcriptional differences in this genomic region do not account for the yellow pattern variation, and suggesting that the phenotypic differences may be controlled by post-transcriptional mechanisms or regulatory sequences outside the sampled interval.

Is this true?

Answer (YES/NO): NO